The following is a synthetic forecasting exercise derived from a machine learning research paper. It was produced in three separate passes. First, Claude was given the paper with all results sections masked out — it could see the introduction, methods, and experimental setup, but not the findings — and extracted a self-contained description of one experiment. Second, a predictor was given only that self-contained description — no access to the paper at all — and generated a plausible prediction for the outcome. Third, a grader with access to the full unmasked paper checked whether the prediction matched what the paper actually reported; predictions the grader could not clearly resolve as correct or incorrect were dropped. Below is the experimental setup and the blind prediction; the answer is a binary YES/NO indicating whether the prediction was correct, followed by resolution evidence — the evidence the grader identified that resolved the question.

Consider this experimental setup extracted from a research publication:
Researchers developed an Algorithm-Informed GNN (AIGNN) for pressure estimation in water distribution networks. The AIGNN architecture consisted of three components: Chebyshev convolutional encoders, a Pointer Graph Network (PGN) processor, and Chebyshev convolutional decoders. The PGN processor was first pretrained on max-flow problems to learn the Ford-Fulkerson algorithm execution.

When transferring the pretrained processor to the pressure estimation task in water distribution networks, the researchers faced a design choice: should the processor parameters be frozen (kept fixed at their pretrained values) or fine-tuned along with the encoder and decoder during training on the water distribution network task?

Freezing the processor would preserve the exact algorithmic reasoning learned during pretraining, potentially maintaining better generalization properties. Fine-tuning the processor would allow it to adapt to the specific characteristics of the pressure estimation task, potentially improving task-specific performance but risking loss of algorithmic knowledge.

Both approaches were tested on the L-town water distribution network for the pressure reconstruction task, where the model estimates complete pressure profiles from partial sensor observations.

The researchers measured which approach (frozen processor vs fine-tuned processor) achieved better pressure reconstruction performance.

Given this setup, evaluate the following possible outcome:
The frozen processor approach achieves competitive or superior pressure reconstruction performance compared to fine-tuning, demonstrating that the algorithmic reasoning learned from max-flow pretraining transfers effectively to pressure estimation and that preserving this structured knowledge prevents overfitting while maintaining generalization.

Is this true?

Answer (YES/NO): YES